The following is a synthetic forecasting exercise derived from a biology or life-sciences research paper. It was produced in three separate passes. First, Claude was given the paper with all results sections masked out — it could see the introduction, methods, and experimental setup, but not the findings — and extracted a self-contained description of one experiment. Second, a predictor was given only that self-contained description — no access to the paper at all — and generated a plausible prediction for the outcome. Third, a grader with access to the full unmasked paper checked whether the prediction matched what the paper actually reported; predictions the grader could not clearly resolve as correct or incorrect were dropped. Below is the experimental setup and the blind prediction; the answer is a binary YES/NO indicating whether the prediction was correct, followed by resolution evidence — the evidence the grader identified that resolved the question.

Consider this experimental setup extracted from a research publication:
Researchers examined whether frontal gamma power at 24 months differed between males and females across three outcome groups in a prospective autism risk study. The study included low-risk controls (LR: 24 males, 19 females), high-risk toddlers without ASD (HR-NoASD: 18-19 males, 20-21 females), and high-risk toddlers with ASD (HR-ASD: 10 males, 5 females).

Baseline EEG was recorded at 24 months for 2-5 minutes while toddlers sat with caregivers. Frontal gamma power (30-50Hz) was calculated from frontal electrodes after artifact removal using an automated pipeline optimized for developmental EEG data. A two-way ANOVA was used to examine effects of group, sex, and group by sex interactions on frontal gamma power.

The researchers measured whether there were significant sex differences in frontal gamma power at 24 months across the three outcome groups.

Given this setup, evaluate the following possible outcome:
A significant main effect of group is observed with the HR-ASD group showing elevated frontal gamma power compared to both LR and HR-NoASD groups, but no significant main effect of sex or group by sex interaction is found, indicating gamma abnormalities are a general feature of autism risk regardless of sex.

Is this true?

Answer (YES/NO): NO